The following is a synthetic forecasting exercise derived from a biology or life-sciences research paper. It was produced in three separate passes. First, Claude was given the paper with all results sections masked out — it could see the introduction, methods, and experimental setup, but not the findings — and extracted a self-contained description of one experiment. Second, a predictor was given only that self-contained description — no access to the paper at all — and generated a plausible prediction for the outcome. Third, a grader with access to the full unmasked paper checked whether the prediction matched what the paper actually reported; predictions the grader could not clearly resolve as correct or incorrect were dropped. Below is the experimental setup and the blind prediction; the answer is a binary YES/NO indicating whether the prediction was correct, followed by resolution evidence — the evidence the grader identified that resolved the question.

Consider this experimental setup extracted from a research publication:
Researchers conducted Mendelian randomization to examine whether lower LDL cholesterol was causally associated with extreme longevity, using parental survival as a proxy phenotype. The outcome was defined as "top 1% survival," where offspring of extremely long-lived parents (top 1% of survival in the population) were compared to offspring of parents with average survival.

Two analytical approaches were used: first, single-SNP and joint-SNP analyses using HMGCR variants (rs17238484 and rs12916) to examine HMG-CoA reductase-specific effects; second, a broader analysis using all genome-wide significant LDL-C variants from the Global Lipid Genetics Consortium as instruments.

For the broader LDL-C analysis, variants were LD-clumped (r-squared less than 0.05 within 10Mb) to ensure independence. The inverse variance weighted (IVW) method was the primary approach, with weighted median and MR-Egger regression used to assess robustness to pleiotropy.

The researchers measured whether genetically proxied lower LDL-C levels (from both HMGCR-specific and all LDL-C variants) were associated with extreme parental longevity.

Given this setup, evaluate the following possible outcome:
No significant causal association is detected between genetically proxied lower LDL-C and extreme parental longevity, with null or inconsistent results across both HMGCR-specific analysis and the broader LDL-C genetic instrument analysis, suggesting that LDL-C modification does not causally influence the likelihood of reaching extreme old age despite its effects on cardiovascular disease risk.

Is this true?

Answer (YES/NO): NO